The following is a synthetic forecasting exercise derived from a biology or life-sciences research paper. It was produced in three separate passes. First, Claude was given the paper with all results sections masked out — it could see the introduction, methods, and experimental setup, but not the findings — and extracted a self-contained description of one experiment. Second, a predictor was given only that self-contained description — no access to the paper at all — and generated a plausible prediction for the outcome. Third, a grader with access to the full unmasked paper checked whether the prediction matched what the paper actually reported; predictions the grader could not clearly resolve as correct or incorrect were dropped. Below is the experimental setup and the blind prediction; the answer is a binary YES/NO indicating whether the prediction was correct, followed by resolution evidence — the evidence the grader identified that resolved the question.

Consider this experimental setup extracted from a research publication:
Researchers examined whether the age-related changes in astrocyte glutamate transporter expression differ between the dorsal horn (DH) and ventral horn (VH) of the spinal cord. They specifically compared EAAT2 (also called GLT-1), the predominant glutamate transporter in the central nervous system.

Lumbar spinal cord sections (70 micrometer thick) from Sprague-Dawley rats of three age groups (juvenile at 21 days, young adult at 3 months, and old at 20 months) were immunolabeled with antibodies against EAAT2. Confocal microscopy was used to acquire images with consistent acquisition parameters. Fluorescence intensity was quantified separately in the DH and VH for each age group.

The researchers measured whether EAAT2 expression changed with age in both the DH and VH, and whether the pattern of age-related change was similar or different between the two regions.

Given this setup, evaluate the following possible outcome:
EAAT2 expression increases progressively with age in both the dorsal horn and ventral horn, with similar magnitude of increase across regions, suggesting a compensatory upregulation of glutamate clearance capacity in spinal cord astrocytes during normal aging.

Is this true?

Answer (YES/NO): NO